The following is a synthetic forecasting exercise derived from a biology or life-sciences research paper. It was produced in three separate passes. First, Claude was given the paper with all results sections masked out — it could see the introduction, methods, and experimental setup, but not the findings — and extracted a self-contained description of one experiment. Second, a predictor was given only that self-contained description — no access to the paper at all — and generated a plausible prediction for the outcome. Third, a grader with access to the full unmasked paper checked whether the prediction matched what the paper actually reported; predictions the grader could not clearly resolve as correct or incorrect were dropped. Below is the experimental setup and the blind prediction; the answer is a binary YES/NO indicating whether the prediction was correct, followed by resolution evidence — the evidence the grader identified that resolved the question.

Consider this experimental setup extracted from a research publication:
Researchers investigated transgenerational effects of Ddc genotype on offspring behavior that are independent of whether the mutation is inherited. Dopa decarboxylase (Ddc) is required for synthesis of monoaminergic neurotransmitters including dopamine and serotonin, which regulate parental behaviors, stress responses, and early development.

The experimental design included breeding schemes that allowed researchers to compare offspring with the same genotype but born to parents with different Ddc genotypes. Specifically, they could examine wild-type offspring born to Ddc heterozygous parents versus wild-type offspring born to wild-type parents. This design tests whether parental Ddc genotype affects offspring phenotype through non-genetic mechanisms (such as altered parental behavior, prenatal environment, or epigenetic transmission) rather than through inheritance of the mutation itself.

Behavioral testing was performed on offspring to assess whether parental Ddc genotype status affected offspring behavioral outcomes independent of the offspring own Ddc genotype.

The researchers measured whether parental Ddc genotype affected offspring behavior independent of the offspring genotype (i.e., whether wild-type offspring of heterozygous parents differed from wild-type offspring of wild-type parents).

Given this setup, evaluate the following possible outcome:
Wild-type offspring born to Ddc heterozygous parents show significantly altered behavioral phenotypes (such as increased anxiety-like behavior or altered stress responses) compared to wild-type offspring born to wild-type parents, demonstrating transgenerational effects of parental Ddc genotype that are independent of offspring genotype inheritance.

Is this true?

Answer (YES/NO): YES